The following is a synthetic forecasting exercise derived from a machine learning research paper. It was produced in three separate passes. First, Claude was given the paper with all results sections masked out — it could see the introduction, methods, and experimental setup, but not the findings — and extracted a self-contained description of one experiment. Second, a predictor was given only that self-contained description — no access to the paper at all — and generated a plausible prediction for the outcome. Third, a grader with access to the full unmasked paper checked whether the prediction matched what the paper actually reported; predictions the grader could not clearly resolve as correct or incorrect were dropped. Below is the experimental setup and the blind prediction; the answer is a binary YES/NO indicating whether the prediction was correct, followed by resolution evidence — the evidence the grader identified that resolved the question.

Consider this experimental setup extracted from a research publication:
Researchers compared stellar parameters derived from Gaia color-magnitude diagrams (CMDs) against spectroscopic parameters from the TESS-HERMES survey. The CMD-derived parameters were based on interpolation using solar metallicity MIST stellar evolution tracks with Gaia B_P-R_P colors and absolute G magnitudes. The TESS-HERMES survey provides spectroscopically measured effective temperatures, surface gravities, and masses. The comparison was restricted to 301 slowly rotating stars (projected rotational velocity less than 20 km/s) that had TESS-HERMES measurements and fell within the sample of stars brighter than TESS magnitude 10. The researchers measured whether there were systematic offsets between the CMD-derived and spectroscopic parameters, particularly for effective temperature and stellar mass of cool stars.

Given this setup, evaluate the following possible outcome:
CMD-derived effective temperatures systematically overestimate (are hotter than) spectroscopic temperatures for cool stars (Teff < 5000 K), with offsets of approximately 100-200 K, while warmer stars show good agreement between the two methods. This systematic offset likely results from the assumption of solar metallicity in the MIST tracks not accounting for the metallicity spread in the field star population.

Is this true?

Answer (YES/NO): NO